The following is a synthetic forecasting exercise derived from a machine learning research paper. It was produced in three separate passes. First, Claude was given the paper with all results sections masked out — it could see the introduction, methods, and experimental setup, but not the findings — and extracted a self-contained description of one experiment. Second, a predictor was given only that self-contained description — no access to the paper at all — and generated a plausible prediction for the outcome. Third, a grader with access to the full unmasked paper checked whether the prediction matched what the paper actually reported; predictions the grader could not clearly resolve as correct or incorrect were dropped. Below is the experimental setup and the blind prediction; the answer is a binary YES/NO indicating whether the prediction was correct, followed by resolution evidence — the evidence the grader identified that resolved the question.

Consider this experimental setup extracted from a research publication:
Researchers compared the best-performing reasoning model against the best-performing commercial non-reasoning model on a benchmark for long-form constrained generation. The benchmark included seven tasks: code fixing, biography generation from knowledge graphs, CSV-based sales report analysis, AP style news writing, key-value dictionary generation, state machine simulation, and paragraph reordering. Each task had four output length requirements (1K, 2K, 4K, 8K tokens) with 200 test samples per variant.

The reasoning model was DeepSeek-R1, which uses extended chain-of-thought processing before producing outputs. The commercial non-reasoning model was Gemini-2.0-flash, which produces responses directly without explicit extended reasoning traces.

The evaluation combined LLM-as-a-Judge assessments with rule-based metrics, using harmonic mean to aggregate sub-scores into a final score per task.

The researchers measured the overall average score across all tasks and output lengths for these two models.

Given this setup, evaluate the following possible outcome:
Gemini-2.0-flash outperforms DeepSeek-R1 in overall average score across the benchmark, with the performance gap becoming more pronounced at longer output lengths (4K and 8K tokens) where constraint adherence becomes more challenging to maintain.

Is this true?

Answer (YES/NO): NO